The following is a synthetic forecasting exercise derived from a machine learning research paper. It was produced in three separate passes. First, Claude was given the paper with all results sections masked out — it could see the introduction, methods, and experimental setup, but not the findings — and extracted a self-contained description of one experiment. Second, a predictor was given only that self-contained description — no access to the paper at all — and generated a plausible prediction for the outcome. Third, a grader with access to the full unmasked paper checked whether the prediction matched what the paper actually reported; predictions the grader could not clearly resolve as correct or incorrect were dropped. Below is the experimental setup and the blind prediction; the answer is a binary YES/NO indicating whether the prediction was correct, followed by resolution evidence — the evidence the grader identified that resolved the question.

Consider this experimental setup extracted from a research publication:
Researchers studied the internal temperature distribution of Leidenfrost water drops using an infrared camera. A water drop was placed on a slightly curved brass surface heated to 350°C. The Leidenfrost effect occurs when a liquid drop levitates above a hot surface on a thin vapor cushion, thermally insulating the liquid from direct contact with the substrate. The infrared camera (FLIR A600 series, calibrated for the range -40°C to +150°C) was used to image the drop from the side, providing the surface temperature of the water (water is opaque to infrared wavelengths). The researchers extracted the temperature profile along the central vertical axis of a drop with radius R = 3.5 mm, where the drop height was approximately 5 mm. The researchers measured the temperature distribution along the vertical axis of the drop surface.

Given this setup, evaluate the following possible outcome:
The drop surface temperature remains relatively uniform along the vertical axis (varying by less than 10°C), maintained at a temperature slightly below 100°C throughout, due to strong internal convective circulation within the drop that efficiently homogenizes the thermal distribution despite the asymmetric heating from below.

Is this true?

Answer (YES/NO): NO